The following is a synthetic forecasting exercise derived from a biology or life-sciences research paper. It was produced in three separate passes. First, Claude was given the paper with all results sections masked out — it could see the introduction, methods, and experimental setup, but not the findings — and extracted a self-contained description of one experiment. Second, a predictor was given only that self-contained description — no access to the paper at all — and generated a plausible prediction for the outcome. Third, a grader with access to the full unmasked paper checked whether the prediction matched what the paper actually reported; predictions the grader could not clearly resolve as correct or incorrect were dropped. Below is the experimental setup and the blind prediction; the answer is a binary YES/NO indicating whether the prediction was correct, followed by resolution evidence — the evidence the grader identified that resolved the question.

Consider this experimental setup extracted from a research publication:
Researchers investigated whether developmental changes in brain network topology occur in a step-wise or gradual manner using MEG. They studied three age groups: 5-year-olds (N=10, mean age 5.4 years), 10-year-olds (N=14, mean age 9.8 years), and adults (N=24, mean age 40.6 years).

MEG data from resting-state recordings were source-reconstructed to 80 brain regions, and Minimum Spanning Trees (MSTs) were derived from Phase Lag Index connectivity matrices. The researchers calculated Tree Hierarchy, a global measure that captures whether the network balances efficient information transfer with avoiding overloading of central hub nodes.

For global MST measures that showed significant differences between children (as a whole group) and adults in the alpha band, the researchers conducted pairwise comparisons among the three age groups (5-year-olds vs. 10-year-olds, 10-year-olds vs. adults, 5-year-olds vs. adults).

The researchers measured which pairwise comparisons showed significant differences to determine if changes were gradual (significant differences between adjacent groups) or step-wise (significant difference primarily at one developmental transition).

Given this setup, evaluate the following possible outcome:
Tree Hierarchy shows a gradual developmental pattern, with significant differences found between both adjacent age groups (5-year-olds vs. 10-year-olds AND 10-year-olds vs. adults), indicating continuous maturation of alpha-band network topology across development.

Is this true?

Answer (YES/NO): YES